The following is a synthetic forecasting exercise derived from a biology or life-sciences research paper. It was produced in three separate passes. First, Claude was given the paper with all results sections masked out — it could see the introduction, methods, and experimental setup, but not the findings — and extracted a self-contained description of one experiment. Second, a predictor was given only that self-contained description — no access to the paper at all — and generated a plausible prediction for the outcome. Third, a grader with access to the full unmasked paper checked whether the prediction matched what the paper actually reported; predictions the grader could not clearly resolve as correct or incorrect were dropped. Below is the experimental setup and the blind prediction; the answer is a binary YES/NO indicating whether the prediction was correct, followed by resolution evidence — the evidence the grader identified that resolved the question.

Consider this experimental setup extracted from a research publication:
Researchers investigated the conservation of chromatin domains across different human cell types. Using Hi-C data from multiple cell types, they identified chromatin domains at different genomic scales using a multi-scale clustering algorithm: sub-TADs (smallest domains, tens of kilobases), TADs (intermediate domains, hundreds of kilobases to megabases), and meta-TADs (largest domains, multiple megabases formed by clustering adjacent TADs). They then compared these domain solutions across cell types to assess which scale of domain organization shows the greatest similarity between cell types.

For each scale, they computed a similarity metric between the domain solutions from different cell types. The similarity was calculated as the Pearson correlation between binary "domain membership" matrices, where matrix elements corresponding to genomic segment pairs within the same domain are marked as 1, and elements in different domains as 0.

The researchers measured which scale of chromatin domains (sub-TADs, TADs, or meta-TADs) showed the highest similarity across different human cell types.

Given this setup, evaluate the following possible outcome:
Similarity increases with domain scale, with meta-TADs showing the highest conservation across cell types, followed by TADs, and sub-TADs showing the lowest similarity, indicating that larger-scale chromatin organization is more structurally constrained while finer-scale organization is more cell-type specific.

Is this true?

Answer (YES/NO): NO